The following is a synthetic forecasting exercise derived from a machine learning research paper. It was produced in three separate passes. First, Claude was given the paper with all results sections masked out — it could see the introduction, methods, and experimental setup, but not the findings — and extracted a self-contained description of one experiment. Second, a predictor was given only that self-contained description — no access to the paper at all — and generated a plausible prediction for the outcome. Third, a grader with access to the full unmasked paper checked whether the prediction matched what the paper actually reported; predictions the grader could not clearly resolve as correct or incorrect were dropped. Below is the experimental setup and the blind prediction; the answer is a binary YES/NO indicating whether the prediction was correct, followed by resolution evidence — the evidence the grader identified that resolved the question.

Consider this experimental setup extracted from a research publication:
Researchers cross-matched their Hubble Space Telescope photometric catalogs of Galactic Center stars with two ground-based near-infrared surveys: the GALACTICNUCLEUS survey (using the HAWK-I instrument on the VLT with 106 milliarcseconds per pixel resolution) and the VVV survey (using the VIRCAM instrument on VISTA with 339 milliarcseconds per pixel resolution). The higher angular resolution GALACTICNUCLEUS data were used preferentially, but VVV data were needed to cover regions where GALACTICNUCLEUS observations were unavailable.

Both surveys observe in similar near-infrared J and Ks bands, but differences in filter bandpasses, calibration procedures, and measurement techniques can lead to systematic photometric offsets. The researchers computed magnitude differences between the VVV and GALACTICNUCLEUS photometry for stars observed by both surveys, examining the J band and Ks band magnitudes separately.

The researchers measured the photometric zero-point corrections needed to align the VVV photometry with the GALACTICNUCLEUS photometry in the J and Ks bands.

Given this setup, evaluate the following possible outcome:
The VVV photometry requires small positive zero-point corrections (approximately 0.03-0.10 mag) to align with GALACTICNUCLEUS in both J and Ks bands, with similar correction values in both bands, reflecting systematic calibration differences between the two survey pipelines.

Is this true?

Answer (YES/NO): NO